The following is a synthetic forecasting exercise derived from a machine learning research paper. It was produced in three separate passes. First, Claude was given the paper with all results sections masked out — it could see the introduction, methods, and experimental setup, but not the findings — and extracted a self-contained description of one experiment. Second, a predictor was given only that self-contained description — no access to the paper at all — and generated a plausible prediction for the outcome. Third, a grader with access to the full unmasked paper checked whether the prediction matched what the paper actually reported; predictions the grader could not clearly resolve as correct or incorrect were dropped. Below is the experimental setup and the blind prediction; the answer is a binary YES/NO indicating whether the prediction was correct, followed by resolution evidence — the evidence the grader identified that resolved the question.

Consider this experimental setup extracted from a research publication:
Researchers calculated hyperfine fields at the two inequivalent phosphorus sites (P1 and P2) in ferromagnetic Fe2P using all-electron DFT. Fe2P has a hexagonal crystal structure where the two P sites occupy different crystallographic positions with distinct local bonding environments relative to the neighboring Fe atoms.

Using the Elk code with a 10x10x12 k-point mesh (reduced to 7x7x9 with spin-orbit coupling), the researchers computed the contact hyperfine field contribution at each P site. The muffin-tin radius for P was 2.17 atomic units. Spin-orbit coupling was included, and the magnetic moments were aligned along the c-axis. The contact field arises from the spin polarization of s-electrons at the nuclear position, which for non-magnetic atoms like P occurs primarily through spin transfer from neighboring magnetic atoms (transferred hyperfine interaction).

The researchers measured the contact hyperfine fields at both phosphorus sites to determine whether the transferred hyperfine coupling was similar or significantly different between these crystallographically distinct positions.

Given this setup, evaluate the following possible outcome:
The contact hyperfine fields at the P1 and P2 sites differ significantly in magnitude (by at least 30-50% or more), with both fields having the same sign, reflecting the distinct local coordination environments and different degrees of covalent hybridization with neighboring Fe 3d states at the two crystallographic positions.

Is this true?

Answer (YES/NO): YES